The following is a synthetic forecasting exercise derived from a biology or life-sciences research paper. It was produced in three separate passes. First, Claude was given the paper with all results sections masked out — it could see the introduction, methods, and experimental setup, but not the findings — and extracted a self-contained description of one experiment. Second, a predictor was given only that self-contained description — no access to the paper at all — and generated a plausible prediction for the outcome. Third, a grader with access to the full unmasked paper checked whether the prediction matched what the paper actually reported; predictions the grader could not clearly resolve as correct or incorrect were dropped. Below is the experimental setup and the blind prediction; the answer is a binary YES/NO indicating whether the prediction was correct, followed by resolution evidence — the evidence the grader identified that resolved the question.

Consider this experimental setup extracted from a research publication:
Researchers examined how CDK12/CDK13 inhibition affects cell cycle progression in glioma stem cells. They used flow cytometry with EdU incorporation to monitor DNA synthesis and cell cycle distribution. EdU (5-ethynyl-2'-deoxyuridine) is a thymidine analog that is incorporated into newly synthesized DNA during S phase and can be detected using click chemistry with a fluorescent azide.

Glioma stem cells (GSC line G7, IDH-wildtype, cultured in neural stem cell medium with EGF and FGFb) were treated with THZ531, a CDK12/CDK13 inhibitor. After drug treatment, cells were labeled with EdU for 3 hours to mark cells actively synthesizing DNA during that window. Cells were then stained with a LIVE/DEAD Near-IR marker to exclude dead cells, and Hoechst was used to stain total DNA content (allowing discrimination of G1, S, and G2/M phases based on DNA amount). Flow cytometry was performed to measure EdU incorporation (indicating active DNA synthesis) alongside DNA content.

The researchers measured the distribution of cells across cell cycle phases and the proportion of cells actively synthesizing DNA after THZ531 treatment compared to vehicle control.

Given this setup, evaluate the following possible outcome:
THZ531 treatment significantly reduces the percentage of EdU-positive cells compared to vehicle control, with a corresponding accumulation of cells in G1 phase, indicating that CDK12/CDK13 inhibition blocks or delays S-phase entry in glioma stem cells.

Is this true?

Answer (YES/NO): NO